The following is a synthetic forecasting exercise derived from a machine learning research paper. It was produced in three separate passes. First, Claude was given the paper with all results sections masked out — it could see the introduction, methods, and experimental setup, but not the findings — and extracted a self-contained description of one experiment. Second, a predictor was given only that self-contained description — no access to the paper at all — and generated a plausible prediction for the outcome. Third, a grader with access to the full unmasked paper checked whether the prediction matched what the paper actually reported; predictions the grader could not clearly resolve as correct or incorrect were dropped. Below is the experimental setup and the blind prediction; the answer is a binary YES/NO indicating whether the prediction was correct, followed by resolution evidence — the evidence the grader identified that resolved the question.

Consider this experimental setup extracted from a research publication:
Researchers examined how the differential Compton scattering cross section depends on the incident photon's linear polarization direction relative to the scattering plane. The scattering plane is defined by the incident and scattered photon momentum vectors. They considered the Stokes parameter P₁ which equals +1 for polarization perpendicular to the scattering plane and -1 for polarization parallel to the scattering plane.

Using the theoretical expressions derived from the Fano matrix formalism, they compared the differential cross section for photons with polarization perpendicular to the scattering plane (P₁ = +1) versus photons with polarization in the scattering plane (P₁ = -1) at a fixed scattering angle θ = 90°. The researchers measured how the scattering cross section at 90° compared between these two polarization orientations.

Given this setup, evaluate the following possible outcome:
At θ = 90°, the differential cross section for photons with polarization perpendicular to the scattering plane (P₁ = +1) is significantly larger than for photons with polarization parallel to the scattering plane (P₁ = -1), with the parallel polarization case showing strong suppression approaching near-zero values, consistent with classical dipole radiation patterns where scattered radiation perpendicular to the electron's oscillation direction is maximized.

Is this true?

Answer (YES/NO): YES